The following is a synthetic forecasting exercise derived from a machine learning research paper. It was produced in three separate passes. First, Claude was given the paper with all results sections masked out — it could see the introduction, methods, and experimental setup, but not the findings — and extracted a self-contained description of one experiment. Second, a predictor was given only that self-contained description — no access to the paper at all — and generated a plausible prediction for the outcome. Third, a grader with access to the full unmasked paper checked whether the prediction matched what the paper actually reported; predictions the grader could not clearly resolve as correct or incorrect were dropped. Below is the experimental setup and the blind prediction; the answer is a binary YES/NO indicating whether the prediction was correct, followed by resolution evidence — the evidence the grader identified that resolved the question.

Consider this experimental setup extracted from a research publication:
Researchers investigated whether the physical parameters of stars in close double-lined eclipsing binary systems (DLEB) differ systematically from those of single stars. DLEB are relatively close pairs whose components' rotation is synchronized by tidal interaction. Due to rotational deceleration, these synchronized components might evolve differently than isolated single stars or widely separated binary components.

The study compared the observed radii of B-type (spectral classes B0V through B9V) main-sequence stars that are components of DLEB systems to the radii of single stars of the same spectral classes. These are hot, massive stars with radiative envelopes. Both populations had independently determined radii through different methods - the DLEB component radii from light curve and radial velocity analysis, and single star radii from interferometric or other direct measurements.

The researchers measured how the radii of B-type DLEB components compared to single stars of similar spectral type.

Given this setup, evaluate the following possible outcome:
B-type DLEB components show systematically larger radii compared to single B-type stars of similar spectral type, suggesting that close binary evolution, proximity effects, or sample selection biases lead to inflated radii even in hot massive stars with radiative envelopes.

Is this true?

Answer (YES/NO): NO